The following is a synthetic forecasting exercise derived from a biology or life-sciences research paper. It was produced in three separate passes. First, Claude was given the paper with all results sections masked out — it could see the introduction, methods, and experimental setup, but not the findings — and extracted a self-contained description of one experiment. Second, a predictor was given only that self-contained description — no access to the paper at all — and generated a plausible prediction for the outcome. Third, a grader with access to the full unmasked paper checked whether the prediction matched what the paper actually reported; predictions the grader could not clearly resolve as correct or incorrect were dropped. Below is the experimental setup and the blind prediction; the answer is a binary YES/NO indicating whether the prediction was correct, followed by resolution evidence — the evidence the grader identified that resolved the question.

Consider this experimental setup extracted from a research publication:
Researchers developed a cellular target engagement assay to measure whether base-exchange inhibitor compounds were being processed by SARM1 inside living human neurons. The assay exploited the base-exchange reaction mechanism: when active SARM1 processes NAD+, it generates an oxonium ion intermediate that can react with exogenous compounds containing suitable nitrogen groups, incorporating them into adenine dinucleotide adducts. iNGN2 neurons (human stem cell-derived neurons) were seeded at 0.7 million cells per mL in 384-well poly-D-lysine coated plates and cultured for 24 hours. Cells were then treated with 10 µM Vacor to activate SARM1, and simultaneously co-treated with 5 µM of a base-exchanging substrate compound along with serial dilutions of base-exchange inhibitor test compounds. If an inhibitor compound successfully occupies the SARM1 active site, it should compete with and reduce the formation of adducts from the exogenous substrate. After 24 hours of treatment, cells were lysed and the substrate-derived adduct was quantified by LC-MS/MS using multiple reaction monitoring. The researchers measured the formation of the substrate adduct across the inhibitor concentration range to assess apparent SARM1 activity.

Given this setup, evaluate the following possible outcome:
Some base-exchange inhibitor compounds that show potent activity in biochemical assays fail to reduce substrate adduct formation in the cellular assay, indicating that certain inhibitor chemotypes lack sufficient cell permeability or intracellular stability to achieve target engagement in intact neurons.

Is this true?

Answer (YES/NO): YES